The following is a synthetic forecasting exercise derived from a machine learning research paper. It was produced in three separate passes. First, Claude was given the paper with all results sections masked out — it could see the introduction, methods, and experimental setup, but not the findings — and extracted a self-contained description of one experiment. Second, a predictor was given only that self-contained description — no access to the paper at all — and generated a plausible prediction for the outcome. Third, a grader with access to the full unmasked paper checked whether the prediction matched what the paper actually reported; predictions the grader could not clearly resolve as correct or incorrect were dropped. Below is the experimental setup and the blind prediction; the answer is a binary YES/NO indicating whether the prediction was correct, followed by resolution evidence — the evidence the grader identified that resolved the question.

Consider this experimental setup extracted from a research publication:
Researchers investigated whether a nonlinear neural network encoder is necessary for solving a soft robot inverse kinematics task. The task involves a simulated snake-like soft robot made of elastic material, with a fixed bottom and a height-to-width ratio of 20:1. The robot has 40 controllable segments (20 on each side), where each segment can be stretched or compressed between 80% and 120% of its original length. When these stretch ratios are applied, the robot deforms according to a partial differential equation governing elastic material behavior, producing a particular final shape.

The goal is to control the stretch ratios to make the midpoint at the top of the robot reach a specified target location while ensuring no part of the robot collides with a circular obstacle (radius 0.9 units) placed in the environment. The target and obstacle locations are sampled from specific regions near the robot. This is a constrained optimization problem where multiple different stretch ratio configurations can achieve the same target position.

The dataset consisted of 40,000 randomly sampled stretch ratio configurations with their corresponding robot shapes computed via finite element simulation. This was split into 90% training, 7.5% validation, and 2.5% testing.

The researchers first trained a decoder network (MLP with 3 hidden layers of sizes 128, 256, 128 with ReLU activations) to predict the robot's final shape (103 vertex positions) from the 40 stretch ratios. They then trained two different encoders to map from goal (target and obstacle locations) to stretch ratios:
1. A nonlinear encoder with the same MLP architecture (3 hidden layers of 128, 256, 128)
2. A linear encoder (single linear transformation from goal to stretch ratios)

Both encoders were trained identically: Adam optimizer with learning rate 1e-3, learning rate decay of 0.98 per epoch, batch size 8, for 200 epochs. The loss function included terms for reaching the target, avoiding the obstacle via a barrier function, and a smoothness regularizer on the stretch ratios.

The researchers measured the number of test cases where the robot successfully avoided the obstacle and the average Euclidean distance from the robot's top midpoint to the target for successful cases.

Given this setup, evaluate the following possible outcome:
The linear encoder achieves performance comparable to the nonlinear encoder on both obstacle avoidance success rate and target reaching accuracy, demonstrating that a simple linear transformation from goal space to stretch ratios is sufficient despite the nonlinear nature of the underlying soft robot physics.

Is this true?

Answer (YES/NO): NO